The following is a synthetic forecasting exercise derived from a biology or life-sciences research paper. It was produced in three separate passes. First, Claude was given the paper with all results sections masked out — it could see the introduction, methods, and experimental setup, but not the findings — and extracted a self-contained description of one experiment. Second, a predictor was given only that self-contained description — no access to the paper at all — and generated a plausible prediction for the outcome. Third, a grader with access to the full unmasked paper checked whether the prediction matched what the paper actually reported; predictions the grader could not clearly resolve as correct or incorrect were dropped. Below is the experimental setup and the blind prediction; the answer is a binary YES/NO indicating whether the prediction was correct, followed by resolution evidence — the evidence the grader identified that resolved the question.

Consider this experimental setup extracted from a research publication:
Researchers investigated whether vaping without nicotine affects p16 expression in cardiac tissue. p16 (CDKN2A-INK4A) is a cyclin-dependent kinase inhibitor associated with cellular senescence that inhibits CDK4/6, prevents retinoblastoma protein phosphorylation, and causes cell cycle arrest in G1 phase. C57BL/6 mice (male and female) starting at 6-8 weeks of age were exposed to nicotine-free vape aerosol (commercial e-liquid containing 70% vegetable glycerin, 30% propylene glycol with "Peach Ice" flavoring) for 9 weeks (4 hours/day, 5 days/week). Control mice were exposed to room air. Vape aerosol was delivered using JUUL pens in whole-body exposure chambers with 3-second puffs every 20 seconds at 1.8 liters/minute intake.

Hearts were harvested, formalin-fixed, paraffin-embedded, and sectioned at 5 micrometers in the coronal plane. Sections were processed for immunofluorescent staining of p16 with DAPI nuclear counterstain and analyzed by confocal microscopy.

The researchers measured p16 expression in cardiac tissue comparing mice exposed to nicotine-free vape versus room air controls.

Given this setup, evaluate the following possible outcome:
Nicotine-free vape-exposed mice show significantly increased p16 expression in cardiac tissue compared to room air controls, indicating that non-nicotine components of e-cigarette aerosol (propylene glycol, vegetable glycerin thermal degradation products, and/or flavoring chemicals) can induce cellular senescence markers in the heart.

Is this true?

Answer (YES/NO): NO